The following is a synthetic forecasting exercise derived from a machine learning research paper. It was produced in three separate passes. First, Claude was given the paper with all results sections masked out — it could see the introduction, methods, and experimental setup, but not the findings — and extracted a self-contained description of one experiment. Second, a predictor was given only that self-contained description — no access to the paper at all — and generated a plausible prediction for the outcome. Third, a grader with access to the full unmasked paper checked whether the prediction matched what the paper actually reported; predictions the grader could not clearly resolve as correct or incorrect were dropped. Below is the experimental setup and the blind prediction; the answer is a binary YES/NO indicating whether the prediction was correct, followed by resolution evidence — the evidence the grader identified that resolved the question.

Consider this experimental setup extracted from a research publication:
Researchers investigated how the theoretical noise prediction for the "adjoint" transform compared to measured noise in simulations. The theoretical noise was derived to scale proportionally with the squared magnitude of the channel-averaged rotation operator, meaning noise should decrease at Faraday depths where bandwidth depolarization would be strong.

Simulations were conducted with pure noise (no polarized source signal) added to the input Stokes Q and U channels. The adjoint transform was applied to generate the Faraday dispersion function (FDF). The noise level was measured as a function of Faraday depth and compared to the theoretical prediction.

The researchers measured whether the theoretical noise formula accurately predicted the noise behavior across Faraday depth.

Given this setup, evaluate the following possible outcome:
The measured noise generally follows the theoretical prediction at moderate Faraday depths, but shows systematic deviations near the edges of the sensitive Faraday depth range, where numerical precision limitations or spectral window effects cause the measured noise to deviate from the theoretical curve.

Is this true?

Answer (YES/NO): NO